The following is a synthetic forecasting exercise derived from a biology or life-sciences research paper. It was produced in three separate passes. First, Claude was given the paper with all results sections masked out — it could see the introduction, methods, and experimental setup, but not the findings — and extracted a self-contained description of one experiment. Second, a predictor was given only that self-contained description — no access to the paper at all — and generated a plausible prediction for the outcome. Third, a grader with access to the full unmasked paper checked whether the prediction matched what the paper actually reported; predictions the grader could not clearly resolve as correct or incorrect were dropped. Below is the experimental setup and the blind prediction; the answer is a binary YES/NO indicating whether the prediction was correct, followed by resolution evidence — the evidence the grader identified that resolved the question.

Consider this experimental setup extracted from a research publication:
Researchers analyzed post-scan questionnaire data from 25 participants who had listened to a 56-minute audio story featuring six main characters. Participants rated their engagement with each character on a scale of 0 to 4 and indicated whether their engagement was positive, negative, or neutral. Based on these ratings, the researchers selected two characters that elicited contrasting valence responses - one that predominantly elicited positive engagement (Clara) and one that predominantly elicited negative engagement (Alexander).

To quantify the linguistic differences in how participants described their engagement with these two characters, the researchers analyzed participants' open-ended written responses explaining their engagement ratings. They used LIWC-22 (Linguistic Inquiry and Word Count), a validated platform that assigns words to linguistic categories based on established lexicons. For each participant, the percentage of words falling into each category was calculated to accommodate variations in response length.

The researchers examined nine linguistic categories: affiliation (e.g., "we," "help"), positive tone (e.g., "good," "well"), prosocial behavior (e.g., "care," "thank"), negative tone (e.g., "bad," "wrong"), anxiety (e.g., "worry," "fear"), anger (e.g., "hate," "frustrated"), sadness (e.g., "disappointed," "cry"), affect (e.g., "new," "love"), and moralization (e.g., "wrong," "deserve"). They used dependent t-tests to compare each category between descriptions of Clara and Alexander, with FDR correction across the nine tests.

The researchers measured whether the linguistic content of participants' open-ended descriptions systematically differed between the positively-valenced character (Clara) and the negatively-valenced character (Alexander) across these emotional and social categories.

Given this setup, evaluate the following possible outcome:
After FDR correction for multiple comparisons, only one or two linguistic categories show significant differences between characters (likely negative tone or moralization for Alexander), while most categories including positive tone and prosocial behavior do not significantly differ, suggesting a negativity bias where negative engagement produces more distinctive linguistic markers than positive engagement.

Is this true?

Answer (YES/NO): NO